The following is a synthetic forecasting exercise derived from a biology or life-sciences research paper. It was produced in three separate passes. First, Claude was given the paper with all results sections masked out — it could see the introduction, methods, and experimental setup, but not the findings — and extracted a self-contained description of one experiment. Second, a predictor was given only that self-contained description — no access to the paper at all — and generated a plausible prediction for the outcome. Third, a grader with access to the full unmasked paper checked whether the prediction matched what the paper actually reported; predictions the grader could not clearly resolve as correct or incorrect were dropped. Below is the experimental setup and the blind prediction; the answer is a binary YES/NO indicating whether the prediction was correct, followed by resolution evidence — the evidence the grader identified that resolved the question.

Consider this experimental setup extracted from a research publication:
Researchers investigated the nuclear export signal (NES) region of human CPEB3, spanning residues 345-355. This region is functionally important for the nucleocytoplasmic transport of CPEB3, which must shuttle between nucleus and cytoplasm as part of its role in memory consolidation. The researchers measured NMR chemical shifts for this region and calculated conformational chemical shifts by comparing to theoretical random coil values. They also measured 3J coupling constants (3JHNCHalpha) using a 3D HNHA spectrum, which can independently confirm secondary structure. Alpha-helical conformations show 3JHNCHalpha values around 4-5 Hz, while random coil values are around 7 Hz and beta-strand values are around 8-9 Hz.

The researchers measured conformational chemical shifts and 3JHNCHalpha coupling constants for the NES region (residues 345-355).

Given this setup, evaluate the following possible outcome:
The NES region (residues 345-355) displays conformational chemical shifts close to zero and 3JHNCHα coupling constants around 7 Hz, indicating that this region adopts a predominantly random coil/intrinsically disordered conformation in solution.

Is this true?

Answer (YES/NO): NO